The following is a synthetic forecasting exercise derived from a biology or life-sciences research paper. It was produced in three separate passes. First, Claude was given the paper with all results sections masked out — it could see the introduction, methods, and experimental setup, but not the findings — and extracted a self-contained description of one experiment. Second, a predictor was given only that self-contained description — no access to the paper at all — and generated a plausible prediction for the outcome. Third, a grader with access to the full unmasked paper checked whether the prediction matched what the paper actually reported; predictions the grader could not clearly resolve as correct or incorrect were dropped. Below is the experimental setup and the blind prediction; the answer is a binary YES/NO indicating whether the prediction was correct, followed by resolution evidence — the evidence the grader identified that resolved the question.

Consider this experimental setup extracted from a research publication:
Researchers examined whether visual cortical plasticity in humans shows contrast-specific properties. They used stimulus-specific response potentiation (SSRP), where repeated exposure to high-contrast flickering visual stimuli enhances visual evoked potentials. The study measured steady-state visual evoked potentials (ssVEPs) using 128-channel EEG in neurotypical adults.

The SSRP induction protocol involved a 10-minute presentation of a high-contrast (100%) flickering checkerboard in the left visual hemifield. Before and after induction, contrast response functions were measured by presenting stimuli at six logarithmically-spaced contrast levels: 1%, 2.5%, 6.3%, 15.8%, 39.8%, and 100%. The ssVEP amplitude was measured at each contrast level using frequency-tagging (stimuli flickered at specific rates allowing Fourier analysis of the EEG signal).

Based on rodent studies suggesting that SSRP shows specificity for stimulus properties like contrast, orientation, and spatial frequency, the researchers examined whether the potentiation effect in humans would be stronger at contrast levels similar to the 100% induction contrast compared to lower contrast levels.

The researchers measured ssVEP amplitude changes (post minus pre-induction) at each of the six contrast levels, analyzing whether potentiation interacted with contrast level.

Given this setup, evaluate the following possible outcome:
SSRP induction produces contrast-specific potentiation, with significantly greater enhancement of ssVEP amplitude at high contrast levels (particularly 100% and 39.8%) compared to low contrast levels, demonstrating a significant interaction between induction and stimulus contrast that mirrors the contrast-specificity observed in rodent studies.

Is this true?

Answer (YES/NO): NO